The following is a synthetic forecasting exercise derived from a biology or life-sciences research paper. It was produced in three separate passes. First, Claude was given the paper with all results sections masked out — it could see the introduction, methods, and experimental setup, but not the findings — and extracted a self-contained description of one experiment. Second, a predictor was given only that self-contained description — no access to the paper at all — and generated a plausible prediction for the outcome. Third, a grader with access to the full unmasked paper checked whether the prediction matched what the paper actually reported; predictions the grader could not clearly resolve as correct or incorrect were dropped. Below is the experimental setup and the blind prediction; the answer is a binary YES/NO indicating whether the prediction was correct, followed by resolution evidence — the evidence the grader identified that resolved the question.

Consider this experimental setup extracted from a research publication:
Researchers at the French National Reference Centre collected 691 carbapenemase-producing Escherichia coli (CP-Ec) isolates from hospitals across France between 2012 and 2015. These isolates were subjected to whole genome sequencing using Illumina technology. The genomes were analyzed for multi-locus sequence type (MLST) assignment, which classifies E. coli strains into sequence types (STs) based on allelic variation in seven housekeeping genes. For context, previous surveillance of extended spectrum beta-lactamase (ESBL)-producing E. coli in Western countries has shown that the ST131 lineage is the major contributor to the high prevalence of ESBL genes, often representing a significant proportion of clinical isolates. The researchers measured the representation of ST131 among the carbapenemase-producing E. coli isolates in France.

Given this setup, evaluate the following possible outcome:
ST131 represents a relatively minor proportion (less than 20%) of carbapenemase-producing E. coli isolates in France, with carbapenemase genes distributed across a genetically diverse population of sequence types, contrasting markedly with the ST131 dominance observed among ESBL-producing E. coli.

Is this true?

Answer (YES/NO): YES